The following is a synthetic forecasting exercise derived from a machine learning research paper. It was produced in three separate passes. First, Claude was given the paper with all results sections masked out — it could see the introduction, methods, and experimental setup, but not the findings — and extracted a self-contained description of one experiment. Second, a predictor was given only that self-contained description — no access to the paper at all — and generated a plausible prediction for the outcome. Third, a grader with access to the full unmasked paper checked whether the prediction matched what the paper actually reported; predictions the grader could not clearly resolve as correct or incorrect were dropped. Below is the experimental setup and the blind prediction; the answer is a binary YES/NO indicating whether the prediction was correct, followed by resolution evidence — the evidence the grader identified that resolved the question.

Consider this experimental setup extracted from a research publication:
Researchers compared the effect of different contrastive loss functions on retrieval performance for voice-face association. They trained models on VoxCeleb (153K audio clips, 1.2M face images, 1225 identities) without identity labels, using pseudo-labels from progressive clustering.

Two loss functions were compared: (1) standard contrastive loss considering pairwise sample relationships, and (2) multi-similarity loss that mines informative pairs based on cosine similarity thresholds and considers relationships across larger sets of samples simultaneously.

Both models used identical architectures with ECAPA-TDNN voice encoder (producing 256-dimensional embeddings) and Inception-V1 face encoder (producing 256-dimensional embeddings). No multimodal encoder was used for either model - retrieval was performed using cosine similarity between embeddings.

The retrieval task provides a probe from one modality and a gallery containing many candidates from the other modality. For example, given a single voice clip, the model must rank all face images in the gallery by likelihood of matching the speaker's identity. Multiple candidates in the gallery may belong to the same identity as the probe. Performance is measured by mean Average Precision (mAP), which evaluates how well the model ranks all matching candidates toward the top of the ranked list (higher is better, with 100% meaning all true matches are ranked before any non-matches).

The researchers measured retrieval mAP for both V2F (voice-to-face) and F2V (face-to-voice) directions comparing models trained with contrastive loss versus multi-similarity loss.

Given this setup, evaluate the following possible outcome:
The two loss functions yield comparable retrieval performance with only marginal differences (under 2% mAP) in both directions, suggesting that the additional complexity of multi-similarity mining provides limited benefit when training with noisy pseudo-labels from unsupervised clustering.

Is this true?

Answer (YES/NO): NO